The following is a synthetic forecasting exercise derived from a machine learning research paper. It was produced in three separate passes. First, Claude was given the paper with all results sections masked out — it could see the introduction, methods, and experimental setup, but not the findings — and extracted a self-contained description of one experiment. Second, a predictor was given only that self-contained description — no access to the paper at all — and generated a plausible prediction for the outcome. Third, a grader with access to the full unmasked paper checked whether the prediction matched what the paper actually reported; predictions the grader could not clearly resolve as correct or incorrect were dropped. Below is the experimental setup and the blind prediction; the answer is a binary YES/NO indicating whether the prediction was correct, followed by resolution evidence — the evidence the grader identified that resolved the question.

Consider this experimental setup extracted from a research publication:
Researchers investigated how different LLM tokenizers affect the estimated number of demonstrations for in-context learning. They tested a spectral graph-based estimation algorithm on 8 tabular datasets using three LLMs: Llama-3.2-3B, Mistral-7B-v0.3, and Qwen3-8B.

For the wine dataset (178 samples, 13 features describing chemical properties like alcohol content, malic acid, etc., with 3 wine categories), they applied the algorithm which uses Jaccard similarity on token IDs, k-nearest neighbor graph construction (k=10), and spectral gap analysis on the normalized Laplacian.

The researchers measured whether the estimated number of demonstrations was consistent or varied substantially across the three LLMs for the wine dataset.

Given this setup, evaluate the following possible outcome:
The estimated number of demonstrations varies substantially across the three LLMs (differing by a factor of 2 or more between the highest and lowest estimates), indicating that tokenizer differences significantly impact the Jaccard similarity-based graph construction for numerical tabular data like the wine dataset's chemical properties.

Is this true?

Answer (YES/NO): YES